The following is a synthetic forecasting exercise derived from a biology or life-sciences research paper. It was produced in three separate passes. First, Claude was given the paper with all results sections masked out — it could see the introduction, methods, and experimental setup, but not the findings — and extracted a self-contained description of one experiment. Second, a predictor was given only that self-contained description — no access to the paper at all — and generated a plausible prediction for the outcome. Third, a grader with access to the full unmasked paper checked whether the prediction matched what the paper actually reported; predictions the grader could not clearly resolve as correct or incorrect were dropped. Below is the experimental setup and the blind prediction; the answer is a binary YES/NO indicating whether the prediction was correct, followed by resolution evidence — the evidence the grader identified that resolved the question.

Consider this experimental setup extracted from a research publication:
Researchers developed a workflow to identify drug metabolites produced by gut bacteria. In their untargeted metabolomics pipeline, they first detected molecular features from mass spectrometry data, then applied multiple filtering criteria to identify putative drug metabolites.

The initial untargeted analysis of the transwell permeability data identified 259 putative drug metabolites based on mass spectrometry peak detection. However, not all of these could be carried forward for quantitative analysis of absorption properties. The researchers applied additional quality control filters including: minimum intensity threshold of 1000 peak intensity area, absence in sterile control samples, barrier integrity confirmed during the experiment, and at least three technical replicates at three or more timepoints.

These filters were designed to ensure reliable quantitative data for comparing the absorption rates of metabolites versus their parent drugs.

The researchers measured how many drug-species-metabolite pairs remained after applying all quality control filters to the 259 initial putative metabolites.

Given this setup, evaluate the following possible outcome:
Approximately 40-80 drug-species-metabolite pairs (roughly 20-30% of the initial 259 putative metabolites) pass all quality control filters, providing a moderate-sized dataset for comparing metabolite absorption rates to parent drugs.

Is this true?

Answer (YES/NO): NO